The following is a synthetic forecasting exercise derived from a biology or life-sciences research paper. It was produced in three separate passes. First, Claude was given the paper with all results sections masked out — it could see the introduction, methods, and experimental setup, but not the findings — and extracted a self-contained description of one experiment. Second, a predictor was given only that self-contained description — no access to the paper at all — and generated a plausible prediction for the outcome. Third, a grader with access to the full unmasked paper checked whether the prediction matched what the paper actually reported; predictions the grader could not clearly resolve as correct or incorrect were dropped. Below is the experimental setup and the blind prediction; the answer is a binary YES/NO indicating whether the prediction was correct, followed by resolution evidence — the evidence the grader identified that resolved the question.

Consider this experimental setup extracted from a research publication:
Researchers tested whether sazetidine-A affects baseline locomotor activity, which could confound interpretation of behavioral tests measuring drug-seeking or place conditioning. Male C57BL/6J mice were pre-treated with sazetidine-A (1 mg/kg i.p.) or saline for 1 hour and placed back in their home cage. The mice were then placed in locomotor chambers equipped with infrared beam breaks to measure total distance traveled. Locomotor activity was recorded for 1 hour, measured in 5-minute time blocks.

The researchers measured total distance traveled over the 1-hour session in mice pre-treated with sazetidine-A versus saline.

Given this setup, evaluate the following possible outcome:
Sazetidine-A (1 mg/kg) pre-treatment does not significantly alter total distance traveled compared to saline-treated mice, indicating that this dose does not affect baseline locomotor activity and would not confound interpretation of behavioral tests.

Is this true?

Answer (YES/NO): YES